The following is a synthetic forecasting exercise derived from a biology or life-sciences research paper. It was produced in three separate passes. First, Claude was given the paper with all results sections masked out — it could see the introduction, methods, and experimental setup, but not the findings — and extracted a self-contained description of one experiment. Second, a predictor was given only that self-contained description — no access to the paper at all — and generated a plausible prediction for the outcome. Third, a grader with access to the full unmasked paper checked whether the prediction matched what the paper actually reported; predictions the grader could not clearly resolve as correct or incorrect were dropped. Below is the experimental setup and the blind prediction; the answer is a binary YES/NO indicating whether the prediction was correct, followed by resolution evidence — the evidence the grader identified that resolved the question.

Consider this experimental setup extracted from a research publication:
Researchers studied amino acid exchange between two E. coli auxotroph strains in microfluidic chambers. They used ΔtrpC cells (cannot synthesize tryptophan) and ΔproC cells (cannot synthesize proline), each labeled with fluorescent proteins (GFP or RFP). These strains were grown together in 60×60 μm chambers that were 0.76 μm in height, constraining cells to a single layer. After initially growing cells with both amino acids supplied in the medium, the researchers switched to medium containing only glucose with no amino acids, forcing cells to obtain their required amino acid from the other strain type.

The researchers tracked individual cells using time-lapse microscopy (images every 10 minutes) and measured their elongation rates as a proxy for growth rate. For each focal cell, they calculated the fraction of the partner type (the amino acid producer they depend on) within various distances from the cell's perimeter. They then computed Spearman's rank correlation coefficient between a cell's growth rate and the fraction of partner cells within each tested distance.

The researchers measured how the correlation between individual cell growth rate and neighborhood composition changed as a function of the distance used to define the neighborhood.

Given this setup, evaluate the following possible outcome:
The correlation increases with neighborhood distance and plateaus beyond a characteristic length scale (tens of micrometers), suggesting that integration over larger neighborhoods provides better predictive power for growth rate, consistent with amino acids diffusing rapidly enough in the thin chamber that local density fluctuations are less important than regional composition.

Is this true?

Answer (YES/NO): NO